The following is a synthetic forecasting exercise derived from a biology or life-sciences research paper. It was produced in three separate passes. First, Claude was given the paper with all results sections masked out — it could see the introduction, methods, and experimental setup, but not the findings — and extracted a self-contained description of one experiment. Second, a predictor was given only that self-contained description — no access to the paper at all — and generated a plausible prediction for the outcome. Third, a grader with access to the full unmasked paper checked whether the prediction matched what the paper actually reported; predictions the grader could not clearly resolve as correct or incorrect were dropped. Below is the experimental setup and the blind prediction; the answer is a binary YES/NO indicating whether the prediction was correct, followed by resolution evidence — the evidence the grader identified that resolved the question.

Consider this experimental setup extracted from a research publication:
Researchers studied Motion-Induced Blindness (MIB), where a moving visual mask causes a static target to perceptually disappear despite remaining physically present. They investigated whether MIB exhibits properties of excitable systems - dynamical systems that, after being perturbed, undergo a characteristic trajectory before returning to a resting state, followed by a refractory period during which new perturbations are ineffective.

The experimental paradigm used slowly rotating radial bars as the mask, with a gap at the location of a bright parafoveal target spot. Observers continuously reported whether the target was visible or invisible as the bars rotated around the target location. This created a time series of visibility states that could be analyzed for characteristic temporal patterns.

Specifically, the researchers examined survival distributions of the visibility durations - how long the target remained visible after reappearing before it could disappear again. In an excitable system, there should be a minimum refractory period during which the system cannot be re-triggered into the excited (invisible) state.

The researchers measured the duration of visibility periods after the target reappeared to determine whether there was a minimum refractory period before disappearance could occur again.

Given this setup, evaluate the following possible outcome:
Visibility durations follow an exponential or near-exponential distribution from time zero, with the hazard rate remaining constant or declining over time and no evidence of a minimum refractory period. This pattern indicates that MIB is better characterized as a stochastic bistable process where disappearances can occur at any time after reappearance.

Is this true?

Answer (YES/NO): NO